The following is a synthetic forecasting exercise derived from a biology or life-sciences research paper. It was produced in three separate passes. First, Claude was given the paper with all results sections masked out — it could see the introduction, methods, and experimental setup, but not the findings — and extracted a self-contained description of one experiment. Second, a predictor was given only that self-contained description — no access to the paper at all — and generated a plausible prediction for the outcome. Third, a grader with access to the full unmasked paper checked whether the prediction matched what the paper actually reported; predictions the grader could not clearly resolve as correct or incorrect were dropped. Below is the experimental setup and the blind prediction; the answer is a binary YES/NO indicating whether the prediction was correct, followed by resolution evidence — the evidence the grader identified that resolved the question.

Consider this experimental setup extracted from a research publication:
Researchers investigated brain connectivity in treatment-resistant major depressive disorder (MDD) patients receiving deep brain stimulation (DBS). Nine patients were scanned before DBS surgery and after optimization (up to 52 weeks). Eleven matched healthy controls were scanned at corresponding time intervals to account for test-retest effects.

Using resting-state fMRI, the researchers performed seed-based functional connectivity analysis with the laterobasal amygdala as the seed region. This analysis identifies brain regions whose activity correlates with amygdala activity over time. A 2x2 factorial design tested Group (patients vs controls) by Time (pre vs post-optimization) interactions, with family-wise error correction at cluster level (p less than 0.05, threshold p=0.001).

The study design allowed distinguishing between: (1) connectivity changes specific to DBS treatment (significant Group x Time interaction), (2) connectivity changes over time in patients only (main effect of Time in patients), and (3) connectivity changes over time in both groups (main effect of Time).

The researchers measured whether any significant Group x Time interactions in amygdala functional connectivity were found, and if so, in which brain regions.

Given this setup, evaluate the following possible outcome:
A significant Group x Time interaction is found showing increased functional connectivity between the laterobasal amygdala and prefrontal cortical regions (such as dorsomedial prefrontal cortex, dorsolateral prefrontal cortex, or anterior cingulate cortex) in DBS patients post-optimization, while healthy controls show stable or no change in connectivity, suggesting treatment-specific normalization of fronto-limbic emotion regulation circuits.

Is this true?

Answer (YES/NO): NO